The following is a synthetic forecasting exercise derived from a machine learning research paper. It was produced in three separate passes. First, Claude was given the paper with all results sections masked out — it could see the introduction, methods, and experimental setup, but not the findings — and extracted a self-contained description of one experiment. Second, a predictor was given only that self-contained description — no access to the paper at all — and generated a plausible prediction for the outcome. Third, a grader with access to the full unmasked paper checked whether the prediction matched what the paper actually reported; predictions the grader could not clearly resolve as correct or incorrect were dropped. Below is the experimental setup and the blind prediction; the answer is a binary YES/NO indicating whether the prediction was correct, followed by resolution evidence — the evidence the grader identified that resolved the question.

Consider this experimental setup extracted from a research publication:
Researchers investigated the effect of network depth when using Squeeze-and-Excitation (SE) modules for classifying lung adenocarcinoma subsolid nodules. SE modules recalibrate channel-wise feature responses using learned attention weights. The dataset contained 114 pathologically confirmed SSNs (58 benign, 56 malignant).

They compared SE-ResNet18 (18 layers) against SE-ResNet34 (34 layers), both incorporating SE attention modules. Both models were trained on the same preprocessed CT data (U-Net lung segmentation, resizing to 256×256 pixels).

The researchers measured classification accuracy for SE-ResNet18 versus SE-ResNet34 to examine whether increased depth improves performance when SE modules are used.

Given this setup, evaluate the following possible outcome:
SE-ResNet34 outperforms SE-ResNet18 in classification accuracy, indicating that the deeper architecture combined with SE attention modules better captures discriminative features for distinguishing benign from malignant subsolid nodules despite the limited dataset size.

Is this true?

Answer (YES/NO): NO